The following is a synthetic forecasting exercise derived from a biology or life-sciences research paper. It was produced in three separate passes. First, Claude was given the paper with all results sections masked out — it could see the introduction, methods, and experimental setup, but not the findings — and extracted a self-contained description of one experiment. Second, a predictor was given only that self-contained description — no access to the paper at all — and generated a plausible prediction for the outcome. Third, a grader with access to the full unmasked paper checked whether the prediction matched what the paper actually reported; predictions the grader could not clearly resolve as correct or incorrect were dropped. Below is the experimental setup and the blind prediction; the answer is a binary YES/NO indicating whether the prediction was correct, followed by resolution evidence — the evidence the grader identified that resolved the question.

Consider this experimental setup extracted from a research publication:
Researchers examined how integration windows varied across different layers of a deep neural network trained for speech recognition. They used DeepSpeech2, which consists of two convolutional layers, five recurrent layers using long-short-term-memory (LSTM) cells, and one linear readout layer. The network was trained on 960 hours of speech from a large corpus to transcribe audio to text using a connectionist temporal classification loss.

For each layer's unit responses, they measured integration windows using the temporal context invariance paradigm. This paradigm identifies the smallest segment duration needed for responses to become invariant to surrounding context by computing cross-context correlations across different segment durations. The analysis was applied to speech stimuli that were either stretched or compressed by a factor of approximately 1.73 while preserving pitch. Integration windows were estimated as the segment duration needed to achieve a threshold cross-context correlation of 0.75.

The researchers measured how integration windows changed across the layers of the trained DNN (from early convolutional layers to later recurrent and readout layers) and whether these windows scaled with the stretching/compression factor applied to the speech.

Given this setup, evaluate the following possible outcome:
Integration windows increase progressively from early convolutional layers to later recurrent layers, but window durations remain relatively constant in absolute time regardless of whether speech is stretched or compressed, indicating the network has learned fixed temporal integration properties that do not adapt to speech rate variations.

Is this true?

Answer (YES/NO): NO